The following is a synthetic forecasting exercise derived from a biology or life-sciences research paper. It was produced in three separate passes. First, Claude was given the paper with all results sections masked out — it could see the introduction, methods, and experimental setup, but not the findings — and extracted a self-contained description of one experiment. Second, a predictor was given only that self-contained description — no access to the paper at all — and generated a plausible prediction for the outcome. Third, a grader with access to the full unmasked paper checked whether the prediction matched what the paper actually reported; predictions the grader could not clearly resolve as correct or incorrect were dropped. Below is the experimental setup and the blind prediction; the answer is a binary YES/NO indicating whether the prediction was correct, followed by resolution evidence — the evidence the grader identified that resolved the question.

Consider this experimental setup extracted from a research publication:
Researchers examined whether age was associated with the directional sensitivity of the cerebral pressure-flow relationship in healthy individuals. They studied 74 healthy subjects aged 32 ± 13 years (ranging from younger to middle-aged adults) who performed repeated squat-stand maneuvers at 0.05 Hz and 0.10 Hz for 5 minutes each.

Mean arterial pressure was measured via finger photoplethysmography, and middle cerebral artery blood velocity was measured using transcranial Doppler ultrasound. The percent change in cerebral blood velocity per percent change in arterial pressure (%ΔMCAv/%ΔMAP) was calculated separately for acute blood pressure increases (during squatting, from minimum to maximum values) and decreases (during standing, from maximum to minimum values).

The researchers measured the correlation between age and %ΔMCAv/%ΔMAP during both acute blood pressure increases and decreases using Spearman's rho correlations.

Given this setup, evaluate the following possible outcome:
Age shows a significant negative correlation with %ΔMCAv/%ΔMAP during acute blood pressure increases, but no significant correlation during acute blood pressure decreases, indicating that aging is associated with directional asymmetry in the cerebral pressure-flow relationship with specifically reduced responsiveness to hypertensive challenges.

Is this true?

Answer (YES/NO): NO